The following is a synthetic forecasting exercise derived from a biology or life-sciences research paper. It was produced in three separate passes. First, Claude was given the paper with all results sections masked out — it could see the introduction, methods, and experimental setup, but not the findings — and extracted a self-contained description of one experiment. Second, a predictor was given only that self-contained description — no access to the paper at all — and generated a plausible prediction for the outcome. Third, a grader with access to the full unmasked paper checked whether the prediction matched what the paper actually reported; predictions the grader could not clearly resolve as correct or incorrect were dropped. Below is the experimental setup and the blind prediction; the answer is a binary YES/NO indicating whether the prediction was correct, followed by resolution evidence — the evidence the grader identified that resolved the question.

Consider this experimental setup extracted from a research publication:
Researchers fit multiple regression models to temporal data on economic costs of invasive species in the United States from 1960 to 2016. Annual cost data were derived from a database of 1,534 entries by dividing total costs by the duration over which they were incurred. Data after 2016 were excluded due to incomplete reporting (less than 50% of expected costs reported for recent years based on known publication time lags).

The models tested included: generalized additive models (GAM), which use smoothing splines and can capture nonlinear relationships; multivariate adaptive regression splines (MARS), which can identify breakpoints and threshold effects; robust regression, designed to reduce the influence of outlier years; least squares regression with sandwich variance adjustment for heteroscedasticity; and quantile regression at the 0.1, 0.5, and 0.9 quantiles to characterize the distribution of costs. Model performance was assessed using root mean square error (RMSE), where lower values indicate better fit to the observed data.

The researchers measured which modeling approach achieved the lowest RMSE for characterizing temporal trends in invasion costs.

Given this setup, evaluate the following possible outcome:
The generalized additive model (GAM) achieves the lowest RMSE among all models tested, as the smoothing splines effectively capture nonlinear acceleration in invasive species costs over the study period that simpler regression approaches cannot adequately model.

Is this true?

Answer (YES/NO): NO